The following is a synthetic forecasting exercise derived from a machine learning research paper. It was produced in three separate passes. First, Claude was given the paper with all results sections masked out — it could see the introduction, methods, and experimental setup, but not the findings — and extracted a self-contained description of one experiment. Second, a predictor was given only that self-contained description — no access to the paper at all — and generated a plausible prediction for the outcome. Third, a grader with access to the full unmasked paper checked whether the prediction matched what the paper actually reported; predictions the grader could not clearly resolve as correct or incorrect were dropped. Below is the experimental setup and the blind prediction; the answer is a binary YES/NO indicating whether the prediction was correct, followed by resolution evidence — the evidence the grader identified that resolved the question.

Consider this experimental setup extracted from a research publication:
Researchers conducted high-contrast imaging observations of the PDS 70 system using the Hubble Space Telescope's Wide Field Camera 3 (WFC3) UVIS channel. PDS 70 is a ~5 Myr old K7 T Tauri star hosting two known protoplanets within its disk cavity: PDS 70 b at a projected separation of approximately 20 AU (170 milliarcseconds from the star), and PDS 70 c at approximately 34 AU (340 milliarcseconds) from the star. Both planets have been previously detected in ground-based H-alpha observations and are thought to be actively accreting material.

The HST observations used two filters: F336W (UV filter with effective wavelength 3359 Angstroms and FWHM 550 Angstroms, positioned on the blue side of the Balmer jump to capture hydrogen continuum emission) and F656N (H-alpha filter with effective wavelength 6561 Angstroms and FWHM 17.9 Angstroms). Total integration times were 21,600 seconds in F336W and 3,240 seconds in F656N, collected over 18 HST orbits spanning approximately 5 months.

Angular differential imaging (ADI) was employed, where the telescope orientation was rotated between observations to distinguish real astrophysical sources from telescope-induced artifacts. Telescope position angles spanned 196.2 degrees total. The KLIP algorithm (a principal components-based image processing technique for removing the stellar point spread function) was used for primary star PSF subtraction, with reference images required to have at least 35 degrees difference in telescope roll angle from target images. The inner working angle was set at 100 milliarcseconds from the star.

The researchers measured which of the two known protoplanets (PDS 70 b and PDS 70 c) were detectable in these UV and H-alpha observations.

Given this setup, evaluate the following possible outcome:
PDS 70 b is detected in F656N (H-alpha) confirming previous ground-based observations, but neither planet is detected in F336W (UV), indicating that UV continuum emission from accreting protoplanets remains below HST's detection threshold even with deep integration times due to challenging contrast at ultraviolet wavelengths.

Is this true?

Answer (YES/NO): NO